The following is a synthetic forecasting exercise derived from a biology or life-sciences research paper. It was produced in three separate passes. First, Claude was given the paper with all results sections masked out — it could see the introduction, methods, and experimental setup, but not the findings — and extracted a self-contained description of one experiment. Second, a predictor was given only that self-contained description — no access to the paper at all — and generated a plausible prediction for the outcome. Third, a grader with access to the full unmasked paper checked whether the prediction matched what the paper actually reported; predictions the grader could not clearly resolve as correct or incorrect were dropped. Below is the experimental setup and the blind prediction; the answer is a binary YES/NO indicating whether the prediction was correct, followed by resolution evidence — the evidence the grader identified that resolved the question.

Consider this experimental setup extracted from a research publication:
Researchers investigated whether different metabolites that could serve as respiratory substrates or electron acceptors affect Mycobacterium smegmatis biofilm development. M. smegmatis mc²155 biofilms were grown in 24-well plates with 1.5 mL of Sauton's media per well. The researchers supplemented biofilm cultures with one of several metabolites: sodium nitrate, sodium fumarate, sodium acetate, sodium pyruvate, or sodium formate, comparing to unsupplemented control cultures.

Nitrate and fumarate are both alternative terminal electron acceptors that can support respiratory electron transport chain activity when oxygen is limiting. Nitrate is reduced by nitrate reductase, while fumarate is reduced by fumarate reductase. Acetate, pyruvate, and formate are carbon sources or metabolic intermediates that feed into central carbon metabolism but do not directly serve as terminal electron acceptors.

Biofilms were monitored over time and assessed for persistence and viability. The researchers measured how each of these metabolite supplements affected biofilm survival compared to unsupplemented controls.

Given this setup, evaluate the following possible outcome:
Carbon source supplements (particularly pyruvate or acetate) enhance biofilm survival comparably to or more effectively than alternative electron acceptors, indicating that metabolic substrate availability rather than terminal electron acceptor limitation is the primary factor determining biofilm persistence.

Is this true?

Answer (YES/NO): NO